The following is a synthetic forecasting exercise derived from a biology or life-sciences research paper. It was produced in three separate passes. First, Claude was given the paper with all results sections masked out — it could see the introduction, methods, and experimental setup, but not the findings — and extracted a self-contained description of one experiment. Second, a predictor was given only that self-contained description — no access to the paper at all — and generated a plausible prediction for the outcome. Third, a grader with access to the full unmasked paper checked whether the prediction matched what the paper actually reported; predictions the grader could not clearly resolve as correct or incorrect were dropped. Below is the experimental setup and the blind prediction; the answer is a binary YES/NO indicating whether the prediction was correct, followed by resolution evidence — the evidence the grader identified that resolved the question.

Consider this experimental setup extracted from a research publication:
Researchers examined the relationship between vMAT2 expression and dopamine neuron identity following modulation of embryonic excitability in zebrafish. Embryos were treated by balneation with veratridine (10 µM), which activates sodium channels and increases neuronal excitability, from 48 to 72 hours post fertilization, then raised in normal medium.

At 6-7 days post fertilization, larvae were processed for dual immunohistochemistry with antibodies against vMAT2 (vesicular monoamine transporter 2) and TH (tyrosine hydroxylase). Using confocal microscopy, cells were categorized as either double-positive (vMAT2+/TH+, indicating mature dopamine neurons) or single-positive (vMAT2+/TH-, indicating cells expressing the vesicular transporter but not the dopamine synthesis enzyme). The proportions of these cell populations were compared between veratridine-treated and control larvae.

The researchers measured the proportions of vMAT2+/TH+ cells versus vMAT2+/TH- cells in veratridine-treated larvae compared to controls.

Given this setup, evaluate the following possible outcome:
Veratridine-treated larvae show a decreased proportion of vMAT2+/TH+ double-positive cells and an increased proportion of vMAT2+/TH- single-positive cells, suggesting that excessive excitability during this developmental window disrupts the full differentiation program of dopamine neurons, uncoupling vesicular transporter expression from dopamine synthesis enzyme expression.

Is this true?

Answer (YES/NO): NO